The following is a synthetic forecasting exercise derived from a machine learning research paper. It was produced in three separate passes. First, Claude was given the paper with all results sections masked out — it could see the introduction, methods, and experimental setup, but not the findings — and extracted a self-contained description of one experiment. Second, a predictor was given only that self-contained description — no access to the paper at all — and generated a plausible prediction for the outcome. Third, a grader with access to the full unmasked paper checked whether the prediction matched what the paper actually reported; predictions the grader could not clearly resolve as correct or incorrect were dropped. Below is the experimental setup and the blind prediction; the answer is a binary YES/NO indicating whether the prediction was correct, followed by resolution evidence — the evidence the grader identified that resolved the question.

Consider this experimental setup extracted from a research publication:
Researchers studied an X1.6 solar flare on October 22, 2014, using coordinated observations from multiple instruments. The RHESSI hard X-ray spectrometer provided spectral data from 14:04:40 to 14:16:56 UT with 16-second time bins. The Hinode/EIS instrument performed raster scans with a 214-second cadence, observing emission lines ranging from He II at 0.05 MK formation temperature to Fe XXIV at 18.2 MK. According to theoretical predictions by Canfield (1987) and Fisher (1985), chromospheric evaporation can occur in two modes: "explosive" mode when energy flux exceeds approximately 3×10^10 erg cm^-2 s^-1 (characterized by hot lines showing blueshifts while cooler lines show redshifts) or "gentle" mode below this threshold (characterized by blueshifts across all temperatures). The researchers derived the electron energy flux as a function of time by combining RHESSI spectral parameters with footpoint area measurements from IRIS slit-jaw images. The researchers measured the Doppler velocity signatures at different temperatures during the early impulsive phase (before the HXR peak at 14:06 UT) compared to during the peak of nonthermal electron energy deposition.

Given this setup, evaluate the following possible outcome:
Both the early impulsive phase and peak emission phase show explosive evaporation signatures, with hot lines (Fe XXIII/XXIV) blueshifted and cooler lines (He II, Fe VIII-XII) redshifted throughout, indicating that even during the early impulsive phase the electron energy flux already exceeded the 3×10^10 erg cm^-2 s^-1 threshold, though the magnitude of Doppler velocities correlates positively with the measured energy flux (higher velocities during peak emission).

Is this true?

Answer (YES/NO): NO